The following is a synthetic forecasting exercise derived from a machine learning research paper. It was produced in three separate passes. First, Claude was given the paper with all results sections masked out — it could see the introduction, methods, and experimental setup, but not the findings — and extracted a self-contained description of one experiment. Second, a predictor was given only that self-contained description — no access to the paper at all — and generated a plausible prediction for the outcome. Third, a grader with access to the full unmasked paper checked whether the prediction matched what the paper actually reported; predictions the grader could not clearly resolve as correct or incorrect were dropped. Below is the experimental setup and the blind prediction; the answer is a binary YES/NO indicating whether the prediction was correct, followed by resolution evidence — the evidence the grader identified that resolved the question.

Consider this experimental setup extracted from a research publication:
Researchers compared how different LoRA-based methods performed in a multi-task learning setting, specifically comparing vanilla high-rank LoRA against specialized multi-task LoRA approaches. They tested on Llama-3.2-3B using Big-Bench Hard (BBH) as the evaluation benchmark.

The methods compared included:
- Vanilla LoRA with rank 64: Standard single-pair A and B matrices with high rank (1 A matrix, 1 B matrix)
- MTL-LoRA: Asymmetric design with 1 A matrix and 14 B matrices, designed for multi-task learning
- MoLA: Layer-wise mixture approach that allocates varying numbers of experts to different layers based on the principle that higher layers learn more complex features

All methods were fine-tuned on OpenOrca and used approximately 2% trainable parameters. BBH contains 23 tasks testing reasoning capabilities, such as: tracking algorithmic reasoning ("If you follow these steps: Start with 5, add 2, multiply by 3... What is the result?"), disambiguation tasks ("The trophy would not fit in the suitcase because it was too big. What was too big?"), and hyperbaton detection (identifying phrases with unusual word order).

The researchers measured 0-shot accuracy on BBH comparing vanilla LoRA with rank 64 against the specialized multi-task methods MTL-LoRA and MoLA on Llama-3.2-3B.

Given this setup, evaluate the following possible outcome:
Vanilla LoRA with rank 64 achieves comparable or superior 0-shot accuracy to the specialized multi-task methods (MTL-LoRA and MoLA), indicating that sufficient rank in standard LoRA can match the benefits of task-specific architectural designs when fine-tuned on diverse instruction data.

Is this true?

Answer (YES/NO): YES